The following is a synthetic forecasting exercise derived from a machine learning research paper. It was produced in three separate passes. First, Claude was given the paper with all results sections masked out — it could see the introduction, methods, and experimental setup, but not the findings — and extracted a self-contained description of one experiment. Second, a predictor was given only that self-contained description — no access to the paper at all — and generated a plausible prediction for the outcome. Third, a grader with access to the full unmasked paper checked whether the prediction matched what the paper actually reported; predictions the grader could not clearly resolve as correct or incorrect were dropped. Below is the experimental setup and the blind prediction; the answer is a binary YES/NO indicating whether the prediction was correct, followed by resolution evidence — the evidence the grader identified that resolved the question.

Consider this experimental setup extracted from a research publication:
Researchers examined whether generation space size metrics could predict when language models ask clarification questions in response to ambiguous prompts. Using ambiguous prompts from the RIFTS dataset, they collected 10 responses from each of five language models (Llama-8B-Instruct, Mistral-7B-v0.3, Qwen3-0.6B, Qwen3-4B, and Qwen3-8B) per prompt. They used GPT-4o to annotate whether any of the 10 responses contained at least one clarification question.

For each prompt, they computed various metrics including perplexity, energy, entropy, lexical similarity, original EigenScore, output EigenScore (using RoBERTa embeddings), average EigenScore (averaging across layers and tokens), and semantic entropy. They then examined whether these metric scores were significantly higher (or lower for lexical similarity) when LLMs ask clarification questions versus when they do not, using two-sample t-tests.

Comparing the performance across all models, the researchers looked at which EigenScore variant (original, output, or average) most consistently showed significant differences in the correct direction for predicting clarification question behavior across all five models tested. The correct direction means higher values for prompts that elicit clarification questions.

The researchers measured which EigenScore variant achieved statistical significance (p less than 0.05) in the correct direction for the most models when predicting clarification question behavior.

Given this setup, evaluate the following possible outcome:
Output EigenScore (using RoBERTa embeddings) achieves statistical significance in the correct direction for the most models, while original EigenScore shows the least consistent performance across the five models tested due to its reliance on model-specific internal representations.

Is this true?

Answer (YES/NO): NO